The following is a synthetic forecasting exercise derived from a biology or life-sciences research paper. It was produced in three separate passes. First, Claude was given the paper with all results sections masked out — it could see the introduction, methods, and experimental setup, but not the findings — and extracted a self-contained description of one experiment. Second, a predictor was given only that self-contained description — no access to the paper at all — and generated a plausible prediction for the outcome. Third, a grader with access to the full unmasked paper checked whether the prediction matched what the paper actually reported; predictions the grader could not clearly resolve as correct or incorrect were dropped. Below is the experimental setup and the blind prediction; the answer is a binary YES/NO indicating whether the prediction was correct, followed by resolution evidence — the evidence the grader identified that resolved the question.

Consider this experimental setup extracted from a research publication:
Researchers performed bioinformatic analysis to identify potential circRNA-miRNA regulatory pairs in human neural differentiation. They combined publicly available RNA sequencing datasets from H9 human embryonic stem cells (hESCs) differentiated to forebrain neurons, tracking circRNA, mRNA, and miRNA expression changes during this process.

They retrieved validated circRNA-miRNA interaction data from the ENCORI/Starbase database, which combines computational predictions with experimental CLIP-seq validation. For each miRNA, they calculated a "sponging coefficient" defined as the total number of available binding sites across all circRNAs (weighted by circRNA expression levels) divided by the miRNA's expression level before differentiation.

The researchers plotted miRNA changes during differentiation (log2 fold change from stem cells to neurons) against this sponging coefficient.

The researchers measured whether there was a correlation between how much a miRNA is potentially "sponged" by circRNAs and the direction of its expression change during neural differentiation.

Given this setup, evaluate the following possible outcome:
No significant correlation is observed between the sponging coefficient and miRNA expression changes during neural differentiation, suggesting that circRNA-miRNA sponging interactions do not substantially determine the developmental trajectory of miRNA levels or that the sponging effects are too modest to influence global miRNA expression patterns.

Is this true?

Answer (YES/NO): NO